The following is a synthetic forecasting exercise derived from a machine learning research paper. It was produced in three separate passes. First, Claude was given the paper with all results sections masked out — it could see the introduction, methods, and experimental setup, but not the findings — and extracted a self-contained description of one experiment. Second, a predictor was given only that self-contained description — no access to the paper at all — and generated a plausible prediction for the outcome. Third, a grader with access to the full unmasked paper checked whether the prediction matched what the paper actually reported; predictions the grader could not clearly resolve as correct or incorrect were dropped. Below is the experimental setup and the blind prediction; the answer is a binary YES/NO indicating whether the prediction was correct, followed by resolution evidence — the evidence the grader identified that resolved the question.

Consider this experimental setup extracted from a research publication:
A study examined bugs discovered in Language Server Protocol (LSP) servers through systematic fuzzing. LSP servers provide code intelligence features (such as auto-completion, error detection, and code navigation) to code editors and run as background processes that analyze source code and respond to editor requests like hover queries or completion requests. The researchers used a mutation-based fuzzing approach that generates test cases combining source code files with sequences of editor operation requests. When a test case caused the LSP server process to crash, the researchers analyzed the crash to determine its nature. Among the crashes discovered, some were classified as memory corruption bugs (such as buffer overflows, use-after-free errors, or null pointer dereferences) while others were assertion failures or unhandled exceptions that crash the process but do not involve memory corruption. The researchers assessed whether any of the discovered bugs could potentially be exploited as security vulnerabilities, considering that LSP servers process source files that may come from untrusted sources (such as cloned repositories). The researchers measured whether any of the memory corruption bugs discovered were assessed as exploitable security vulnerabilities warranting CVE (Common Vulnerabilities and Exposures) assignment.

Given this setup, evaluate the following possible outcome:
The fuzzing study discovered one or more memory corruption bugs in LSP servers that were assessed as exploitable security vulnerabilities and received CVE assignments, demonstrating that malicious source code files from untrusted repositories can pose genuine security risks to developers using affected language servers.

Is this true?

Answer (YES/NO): YES